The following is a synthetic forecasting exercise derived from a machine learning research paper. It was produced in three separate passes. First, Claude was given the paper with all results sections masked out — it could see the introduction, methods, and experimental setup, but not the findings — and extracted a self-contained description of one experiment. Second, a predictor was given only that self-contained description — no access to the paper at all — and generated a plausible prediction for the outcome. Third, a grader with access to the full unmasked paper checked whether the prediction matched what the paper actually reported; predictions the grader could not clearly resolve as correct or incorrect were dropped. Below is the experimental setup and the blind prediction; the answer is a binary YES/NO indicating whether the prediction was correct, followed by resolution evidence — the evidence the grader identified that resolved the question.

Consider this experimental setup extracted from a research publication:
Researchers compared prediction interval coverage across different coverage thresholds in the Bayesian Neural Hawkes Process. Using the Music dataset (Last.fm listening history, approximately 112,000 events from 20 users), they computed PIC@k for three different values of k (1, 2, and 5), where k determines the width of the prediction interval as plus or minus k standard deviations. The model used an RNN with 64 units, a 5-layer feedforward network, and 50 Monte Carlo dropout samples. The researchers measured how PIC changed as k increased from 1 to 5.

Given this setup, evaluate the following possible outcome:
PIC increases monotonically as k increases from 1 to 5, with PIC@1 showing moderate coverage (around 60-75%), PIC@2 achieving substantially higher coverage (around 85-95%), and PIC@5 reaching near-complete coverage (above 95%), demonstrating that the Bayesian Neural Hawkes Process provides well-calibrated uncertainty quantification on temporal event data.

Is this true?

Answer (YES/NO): NO